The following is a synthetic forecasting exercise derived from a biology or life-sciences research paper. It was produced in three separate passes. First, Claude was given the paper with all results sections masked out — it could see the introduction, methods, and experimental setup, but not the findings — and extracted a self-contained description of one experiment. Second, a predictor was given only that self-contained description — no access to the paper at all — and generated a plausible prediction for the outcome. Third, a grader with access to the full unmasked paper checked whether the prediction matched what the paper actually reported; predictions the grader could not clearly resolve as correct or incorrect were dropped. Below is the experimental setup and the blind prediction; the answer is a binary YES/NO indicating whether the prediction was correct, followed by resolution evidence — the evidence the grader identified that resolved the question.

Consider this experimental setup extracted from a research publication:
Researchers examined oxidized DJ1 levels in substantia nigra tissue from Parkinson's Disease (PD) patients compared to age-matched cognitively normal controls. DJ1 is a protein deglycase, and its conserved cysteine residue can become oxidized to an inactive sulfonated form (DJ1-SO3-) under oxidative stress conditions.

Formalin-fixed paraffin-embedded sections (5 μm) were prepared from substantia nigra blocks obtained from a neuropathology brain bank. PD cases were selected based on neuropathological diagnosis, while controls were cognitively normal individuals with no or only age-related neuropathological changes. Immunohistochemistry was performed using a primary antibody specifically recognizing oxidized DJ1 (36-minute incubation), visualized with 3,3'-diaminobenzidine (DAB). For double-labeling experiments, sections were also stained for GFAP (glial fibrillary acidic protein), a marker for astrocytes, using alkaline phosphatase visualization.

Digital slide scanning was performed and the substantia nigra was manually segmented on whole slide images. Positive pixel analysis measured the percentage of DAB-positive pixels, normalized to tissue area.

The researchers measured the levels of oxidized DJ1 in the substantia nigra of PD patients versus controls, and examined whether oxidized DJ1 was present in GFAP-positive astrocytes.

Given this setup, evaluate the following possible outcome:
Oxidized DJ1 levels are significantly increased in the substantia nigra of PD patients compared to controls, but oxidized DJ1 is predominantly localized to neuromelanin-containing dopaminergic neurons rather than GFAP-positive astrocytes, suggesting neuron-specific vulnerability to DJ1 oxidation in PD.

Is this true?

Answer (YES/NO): NO